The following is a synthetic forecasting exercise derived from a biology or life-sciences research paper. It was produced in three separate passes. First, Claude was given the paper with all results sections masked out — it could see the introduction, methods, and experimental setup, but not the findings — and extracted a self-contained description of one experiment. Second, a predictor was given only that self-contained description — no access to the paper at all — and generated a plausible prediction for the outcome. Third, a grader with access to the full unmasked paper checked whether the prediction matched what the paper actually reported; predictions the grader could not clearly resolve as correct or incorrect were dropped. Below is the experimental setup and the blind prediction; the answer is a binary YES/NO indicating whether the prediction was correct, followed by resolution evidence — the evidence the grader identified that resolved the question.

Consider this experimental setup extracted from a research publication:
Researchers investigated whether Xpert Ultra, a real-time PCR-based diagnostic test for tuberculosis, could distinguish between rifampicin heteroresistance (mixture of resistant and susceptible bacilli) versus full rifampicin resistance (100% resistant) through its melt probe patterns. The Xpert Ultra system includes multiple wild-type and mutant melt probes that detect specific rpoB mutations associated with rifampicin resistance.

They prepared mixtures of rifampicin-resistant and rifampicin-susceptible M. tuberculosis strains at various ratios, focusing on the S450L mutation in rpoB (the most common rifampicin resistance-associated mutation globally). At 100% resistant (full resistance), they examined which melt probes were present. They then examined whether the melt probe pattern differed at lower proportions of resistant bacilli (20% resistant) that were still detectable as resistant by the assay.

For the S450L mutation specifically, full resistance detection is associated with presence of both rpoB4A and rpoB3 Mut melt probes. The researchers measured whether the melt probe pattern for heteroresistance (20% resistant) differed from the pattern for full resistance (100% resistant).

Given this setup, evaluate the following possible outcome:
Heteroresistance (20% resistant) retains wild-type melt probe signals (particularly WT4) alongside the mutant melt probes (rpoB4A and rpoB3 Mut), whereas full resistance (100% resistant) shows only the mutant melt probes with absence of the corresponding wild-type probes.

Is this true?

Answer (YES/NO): NO